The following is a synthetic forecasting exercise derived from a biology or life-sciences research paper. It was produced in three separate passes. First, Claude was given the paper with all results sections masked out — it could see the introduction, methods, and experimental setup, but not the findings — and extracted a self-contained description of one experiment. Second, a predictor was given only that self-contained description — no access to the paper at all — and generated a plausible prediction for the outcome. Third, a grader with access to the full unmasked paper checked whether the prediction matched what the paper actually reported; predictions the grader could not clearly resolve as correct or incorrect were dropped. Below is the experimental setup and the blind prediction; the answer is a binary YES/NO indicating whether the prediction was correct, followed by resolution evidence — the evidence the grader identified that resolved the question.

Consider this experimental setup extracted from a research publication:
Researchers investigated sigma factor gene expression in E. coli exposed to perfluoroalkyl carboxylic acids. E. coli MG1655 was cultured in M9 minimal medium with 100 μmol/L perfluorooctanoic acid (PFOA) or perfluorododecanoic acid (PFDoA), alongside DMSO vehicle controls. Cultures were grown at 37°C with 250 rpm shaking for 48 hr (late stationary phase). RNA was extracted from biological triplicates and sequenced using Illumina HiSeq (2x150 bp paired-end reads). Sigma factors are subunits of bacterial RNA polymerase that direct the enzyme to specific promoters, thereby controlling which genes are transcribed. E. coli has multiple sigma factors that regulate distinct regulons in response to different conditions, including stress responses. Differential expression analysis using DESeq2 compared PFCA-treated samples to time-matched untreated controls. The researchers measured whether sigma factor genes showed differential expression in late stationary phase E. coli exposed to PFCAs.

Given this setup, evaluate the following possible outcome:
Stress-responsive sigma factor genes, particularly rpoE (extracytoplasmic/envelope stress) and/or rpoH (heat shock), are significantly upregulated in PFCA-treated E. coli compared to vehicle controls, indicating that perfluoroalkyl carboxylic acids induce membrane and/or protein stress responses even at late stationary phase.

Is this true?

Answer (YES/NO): YES